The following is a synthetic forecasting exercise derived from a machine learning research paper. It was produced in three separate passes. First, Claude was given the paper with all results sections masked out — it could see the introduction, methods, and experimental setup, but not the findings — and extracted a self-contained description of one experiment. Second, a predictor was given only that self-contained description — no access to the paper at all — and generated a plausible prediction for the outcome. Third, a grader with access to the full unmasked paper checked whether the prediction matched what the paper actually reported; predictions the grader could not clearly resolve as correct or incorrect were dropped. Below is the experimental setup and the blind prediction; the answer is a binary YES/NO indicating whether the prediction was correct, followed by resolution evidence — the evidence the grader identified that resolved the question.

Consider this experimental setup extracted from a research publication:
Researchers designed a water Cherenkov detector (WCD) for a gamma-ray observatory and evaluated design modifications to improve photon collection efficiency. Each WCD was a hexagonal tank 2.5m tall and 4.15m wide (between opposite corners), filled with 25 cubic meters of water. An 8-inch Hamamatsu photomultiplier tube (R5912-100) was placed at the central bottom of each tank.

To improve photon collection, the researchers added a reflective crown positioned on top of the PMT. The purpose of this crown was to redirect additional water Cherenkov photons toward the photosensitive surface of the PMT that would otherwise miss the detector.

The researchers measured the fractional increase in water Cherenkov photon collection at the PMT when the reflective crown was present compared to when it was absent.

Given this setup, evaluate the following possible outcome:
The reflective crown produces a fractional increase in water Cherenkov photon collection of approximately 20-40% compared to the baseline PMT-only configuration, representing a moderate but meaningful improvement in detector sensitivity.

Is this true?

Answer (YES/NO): YES